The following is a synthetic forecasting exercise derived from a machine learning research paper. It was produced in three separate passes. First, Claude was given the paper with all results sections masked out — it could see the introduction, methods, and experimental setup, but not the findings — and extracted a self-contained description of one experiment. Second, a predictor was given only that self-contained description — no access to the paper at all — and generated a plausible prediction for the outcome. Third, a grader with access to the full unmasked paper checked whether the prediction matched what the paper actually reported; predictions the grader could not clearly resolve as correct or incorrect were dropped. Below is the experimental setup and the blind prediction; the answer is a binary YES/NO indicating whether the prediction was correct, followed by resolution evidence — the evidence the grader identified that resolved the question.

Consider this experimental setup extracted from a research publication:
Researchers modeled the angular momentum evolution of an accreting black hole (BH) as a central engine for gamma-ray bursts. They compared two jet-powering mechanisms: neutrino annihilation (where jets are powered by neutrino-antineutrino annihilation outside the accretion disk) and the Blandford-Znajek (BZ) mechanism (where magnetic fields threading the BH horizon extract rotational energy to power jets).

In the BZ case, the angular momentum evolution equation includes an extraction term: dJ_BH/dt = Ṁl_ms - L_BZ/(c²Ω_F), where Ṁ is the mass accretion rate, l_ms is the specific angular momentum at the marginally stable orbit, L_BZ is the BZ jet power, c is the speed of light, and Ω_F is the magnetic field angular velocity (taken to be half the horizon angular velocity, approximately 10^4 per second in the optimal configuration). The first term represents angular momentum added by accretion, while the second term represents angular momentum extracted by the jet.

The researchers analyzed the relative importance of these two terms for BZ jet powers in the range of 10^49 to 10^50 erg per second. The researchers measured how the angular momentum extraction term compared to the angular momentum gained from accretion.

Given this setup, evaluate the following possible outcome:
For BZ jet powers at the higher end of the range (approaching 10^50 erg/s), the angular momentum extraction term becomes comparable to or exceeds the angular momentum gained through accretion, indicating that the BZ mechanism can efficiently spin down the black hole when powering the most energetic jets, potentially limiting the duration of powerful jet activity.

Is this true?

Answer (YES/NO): NO